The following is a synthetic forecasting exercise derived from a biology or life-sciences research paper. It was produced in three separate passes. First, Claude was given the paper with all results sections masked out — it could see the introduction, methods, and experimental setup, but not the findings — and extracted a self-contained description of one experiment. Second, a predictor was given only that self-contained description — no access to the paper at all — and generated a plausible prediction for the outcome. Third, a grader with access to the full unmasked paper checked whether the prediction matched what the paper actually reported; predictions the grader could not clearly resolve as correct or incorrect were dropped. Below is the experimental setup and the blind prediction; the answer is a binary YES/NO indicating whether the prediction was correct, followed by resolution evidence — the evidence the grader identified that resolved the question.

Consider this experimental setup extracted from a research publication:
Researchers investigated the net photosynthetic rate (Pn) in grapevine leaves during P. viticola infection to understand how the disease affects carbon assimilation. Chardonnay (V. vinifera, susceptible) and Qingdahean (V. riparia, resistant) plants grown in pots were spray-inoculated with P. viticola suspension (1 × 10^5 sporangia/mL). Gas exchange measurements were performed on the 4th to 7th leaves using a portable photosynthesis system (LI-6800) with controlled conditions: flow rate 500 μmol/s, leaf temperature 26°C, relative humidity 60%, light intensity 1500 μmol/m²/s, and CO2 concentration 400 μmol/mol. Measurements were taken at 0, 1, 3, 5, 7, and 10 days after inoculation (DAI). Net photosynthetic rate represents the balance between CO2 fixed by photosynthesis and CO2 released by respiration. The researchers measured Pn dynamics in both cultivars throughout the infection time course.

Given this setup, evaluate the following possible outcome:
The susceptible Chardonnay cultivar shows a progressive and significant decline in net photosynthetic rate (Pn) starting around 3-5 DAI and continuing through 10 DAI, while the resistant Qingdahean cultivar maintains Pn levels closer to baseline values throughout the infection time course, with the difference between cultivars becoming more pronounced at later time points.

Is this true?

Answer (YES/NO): NO